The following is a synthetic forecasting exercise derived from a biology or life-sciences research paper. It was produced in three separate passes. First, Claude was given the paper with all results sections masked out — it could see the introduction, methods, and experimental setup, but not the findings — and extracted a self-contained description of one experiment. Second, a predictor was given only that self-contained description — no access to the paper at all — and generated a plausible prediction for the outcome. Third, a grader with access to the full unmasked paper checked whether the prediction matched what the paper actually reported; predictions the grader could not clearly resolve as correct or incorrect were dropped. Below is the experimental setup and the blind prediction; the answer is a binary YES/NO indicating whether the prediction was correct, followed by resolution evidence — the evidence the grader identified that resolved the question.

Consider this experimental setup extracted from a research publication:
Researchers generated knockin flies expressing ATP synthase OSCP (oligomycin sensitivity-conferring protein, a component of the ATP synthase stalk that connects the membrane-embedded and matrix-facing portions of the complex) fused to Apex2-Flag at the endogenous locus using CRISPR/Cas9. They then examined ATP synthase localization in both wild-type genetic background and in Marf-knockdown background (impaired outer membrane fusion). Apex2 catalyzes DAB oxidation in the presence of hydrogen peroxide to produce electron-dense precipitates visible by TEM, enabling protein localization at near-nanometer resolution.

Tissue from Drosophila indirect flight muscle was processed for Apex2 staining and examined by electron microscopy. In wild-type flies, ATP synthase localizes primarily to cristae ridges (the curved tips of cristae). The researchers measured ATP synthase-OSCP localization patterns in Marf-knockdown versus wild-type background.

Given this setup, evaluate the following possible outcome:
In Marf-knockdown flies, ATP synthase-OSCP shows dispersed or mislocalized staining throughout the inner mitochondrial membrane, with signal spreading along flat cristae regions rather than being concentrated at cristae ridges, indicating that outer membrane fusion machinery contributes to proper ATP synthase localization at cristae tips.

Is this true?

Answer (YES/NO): NO